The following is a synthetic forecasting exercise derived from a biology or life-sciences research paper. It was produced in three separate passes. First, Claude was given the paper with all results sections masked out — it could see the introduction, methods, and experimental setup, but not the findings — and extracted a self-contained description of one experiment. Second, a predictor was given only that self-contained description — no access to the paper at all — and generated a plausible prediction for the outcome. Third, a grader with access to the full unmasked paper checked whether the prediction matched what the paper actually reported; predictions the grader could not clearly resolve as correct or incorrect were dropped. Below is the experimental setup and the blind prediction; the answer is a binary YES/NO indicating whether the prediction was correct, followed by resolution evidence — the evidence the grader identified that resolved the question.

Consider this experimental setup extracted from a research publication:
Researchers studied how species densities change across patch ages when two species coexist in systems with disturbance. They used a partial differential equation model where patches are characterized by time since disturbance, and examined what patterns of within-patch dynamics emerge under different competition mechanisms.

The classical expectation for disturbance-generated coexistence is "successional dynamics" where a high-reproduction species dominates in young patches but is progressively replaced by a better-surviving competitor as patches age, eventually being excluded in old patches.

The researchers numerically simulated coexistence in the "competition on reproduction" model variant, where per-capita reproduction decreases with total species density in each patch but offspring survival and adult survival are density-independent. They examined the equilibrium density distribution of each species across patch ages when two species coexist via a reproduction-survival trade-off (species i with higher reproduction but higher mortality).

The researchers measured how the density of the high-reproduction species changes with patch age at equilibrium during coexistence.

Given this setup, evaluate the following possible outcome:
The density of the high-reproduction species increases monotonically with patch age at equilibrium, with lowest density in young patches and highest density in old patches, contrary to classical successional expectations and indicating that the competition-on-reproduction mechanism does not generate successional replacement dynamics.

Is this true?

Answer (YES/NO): YES